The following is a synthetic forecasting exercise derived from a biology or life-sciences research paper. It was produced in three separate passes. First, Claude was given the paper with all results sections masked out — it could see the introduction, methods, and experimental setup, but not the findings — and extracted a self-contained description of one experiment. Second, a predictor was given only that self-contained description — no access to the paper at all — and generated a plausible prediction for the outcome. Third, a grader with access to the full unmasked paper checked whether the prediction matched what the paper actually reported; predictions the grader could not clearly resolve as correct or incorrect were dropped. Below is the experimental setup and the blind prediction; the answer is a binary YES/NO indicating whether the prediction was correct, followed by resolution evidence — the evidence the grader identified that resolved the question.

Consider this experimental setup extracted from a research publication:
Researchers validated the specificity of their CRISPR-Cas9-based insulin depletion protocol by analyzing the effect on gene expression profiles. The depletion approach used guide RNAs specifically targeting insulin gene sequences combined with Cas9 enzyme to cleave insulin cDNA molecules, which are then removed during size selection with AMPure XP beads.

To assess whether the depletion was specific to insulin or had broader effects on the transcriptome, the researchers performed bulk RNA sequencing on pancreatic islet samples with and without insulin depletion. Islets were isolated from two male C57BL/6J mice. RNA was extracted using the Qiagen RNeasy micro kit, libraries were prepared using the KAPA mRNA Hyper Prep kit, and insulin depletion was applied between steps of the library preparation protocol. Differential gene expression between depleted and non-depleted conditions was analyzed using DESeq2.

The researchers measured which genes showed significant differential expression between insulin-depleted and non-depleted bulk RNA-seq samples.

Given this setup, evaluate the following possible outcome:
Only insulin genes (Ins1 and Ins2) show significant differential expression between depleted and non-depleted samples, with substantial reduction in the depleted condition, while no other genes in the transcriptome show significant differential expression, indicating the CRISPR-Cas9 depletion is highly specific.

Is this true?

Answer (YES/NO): YES